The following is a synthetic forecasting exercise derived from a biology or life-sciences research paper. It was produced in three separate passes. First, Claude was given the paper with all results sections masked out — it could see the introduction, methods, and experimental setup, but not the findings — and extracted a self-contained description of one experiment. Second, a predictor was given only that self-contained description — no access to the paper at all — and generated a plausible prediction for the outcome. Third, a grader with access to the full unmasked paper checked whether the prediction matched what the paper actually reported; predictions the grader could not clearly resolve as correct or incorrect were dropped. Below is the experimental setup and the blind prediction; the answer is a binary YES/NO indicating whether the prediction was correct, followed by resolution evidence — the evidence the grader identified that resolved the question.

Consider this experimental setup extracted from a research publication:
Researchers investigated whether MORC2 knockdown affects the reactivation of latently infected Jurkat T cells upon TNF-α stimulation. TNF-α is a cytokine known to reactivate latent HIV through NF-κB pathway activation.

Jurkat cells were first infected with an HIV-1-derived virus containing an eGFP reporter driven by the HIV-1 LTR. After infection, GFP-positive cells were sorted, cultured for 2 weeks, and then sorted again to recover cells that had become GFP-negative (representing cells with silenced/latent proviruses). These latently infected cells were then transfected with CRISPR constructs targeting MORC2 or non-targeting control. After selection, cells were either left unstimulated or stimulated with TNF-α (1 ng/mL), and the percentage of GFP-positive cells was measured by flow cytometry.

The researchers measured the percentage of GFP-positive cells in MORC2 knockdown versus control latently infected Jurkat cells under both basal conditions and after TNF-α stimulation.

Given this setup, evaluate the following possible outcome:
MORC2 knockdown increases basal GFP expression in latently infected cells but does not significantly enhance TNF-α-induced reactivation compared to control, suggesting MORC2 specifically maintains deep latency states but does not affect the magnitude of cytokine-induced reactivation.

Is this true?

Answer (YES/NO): NO